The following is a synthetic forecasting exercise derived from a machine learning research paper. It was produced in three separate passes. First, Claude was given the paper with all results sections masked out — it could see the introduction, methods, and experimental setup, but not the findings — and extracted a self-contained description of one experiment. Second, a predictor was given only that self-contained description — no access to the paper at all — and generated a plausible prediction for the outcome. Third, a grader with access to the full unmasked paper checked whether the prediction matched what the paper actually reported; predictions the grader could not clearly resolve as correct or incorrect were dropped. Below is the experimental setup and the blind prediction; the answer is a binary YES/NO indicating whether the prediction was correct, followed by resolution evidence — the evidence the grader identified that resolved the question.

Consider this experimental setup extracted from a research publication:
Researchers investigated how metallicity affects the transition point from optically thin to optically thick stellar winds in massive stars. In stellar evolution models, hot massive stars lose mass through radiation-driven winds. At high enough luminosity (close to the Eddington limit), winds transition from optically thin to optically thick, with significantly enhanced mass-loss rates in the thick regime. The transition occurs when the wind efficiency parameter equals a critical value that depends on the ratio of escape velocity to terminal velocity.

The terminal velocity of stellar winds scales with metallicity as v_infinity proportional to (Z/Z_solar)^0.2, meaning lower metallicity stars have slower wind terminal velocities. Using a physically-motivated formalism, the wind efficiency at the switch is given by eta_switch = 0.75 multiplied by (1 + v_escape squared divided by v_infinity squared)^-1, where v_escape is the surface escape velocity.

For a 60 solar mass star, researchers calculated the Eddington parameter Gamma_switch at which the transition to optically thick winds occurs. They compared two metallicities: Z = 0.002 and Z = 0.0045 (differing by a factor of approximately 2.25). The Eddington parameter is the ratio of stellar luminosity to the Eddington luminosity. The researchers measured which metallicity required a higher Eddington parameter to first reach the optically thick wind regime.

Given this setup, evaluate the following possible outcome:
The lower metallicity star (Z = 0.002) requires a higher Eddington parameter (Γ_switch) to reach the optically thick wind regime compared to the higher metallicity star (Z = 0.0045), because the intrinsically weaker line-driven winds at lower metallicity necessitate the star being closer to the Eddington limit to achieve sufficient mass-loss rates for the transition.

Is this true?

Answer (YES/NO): NO